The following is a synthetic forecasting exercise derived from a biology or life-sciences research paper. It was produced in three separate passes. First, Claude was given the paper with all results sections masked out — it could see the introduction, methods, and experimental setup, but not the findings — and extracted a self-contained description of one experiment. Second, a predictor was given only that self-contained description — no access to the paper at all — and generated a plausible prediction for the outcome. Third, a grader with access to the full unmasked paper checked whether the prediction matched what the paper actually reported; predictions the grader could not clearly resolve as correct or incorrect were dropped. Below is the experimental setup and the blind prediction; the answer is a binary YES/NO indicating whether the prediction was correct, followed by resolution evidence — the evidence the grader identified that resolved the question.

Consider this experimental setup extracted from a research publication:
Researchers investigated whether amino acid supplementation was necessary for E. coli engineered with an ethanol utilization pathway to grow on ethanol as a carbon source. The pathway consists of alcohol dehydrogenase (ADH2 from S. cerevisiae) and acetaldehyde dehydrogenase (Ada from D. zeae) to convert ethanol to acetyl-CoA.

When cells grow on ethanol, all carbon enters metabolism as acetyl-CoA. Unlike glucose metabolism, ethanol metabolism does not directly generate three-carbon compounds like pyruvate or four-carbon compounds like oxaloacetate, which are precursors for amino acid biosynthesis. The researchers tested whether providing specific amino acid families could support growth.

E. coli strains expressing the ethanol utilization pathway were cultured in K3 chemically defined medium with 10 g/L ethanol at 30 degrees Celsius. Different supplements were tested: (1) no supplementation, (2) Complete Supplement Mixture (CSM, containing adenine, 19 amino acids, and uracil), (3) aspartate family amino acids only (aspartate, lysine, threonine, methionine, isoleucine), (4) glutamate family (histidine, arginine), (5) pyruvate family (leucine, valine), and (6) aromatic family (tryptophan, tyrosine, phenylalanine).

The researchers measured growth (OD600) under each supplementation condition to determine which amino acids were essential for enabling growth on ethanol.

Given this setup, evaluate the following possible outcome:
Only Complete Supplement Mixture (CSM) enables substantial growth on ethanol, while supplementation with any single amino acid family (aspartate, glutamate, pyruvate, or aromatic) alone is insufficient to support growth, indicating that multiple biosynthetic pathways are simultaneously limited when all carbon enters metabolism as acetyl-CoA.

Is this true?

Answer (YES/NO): NO